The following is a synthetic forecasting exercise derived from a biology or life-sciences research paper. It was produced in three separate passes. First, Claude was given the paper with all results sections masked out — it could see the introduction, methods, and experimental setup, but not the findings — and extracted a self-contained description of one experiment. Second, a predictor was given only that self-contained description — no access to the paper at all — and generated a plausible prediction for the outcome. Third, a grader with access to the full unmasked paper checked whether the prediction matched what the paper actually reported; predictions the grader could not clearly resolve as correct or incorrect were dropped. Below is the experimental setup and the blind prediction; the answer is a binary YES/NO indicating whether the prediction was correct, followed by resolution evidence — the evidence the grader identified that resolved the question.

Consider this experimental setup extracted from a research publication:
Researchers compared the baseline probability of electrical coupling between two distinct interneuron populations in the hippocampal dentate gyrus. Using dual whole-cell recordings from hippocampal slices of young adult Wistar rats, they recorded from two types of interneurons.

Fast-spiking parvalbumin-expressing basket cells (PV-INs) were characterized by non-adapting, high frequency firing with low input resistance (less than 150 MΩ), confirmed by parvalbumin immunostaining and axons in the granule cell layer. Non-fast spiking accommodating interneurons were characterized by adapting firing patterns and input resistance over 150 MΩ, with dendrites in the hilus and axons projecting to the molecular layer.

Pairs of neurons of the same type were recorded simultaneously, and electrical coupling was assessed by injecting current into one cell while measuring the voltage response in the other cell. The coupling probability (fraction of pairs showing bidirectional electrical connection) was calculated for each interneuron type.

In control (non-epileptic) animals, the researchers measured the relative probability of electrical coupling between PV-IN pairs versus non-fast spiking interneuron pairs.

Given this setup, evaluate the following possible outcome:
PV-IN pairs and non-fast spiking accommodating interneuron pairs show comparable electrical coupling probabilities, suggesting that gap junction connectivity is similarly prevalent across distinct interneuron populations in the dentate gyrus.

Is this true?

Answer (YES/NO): NO